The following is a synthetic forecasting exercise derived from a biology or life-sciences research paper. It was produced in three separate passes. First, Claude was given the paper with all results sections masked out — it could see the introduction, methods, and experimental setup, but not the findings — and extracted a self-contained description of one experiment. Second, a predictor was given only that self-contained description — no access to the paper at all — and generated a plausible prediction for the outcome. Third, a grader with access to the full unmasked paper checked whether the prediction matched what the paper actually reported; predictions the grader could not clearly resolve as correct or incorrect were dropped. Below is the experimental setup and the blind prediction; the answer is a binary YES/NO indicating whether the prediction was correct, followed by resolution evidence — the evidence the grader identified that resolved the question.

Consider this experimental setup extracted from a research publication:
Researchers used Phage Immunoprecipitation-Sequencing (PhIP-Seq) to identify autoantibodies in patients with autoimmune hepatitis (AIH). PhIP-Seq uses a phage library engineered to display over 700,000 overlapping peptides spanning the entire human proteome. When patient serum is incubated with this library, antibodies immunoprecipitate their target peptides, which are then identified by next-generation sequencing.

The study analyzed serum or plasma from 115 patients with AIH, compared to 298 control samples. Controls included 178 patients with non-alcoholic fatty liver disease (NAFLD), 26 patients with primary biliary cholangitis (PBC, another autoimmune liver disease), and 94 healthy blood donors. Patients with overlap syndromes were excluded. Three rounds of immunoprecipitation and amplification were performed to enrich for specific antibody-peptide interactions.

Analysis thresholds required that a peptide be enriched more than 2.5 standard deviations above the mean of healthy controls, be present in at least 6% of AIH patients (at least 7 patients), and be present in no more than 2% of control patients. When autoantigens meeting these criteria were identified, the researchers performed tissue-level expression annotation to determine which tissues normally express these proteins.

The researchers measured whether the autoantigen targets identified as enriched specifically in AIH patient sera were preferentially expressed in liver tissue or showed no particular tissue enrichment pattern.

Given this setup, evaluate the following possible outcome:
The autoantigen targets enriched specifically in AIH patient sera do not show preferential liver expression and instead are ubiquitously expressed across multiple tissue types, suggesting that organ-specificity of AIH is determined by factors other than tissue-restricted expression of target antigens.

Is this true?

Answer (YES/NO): NO